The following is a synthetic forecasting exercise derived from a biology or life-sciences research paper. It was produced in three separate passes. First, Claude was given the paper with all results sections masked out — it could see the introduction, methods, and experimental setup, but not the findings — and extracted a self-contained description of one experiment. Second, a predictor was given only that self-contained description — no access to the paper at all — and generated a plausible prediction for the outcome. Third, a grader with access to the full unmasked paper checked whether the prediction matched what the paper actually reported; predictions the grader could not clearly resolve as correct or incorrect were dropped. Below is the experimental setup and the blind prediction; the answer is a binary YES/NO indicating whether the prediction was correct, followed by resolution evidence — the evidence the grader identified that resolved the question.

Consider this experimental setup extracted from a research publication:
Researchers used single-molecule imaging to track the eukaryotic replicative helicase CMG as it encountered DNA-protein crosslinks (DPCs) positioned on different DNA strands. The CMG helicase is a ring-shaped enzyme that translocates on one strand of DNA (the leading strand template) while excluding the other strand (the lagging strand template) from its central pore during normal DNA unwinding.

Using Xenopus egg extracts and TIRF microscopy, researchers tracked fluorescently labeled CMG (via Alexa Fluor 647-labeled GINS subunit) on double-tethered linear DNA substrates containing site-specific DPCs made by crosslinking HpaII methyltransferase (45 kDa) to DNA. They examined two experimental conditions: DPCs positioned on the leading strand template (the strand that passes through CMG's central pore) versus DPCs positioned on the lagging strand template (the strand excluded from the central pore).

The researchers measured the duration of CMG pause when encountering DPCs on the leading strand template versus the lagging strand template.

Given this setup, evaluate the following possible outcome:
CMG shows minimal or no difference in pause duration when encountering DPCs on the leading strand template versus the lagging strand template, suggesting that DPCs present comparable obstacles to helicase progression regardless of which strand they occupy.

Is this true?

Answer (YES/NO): NO